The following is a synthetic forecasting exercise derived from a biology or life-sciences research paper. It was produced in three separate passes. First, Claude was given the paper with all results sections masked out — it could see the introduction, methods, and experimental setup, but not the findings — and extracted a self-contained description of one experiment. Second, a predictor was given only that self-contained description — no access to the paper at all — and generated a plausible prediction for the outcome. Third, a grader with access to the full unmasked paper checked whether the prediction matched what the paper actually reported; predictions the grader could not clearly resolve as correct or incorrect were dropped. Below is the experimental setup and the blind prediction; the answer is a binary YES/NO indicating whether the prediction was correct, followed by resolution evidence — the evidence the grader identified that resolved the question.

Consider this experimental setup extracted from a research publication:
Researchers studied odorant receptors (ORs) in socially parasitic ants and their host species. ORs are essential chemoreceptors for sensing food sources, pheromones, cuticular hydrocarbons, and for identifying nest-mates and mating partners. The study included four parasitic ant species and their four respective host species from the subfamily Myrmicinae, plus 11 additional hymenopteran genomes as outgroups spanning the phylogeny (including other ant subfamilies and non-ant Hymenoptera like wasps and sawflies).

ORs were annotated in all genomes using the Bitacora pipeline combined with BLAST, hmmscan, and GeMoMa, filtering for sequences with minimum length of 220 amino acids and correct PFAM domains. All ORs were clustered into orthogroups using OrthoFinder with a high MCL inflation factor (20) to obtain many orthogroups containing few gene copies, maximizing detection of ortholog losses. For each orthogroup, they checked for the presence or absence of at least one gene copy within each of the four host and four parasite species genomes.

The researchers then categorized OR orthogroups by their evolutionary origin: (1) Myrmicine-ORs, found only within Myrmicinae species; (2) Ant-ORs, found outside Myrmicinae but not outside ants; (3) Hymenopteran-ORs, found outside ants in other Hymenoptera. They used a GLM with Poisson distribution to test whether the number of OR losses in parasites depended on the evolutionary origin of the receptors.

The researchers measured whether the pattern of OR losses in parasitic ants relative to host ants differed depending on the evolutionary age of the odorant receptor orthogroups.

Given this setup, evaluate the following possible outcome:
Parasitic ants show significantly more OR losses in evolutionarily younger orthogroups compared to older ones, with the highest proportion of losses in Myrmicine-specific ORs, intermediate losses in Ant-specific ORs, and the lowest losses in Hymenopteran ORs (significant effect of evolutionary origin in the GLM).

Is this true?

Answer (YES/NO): NO